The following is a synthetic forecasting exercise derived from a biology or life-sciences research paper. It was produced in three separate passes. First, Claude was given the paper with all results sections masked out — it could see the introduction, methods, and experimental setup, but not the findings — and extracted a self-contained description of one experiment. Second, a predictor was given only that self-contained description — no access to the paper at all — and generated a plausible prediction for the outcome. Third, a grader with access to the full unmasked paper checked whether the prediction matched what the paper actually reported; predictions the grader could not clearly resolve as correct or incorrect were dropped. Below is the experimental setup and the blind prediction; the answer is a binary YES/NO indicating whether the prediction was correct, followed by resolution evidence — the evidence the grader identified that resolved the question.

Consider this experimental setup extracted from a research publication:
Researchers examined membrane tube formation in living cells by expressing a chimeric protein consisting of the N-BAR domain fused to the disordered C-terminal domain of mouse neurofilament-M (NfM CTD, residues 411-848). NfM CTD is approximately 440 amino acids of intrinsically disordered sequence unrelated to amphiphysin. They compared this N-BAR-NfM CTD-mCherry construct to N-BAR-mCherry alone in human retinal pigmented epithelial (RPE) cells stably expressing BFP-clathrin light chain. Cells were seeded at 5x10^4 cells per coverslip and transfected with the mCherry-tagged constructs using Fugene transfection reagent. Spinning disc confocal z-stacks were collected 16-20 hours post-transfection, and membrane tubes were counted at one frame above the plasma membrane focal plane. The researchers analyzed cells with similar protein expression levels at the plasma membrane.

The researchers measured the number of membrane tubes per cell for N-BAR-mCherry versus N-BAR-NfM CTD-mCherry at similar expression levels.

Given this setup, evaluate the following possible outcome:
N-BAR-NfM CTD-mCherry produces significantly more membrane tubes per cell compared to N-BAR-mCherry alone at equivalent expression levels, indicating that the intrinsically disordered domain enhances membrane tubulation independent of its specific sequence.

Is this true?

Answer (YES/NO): NO